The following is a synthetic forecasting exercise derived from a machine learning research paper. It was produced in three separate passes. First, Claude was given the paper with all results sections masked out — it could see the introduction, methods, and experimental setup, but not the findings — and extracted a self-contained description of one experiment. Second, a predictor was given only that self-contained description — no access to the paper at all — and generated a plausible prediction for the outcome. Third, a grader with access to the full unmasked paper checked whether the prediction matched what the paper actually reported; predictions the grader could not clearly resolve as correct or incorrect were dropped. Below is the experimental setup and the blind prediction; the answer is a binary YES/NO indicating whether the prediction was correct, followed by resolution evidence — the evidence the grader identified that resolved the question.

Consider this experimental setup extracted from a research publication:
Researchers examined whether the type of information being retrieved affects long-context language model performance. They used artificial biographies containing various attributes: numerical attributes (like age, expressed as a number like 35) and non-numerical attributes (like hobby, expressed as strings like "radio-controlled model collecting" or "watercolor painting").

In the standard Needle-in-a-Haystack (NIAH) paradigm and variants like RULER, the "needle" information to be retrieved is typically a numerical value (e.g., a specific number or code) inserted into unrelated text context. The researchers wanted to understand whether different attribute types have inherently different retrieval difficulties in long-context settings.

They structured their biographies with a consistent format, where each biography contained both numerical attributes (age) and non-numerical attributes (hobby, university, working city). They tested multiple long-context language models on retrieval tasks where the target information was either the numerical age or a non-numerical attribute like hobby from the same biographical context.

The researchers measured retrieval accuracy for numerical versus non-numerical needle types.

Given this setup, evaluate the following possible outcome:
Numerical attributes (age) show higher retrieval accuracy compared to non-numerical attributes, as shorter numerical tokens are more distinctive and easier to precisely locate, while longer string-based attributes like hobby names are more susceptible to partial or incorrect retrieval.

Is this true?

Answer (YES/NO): YES